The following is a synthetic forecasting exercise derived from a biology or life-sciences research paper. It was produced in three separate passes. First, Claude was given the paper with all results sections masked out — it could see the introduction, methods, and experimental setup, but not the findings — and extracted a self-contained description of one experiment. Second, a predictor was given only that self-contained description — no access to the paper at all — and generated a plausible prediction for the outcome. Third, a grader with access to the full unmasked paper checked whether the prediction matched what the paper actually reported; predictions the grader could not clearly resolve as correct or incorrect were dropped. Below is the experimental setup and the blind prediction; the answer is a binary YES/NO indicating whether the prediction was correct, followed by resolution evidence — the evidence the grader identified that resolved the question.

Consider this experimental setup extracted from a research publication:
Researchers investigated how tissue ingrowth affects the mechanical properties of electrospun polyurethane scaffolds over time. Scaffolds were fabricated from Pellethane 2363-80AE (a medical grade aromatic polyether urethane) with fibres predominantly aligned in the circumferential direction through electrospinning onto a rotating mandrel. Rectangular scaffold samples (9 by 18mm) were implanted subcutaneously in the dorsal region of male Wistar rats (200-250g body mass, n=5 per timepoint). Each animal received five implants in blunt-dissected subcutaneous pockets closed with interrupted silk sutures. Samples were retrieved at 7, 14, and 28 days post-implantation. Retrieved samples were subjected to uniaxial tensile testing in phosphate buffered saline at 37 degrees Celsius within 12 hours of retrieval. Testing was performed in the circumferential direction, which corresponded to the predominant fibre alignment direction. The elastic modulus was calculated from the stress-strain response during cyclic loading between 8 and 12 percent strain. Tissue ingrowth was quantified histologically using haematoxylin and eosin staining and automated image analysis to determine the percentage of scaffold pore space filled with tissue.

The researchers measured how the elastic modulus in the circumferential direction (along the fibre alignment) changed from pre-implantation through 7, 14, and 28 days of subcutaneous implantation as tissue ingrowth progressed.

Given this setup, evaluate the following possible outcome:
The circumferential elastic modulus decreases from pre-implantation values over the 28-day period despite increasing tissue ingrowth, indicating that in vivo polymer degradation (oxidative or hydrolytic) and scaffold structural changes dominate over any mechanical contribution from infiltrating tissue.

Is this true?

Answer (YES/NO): NO